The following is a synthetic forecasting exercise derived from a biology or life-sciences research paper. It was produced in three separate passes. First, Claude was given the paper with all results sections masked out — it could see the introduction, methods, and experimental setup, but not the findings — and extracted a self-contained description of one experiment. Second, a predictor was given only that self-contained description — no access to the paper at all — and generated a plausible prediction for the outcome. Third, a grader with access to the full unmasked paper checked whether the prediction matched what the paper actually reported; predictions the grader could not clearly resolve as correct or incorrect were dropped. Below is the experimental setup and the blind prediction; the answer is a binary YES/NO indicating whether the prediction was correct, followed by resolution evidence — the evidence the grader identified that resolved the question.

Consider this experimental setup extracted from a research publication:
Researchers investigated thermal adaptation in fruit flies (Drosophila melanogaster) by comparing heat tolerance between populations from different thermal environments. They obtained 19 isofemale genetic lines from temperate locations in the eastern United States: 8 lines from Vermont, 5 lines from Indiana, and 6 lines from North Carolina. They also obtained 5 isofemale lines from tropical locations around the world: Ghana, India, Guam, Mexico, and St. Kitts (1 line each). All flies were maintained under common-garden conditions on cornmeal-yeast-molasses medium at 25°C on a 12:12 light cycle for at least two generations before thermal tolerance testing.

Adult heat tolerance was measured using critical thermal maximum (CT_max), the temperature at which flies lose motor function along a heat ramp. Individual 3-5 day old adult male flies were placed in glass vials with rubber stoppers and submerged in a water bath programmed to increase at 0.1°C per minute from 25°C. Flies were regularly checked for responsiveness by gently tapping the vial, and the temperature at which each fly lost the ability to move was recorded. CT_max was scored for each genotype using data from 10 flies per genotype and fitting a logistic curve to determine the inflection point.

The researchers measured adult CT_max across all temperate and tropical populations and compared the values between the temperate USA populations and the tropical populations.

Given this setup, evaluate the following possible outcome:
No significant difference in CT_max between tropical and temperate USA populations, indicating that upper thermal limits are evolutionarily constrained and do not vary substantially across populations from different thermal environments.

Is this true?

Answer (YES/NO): YES